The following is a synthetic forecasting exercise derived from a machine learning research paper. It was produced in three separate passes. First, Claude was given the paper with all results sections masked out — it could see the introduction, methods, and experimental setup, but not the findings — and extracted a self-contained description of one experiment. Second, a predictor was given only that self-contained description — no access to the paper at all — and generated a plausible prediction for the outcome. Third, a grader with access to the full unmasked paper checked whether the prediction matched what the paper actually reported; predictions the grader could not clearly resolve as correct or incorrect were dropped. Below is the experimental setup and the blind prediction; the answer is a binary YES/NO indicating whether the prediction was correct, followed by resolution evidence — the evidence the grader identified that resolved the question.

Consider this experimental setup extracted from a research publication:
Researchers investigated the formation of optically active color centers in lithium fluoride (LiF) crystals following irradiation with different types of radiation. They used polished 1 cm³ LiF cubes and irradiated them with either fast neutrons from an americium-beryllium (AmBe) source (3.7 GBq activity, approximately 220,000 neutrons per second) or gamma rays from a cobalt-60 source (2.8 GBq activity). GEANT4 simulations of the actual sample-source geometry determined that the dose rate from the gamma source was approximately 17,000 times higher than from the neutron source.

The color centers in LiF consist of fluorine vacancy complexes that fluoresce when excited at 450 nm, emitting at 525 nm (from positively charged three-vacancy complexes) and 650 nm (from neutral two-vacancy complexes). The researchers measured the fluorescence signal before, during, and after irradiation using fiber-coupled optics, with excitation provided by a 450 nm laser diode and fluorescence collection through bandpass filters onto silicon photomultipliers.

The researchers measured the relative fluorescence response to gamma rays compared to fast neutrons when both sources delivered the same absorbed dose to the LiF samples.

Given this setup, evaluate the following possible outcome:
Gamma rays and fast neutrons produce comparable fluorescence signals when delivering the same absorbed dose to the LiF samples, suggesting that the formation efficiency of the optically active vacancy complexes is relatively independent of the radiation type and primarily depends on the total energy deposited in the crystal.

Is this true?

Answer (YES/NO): NO